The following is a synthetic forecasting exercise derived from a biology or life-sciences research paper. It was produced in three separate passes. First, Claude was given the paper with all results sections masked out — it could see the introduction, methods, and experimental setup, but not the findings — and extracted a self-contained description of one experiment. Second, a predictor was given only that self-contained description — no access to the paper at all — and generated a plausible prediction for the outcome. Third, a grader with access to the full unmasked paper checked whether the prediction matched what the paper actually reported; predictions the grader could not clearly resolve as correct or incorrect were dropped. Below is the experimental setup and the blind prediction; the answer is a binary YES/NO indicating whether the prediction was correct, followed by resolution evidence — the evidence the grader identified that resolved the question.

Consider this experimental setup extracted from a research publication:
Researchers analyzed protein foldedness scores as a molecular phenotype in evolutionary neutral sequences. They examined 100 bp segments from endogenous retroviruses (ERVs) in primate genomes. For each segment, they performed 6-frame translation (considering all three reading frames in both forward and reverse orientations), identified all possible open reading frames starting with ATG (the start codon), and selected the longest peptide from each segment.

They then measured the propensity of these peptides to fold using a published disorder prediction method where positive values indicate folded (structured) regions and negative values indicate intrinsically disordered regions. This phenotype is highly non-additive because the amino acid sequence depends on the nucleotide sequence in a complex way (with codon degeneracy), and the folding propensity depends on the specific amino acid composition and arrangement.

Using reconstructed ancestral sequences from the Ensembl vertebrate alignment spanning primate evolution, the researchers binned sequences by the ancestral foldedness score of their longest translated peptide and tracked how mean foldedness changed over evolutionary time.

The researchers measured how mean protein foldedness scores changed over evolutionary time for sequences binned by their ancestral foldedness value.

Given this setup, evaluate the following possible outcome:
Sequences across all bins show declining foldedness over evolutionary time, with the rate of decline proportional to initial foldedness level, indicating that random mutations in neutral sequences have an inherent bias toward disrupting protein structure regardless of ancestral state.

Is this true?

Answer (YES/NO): NO